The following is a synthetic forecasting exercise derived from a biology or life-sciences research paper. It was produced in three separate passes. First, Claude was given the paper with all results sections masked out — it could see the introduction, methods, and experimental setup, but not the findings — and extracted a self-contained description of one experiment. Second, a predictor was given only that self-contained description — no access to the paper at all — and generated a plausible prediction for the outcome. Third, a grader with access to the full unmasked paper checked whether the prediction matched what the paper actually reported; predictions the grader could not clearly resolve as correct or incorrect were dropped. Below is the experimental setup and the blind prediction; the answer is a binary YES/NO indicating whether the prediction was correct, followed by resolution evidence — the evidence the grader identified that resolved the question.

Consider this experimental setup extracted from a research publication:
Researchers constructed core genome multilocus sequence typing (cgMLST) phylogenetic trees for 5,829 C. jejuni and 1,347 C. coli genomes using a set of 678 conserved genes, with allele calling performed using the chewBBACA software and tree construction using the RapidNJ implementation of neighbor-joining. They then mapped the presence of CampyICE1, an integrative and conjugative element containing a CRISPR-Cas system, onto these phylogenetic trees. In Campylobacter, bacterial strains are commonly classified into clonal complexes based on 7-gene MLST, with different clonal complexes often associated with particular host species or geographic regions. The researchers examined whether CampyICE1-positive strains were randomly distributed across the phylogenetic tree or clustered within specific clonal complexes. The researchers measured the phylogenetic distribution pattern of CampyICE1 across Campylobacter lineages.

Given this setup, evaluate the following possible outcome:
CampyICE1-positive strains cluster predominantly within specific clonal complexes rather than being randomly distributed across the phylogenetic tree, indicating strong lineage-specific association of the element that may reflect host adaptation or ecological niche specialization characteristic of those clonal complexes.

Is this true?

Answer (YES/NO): NO